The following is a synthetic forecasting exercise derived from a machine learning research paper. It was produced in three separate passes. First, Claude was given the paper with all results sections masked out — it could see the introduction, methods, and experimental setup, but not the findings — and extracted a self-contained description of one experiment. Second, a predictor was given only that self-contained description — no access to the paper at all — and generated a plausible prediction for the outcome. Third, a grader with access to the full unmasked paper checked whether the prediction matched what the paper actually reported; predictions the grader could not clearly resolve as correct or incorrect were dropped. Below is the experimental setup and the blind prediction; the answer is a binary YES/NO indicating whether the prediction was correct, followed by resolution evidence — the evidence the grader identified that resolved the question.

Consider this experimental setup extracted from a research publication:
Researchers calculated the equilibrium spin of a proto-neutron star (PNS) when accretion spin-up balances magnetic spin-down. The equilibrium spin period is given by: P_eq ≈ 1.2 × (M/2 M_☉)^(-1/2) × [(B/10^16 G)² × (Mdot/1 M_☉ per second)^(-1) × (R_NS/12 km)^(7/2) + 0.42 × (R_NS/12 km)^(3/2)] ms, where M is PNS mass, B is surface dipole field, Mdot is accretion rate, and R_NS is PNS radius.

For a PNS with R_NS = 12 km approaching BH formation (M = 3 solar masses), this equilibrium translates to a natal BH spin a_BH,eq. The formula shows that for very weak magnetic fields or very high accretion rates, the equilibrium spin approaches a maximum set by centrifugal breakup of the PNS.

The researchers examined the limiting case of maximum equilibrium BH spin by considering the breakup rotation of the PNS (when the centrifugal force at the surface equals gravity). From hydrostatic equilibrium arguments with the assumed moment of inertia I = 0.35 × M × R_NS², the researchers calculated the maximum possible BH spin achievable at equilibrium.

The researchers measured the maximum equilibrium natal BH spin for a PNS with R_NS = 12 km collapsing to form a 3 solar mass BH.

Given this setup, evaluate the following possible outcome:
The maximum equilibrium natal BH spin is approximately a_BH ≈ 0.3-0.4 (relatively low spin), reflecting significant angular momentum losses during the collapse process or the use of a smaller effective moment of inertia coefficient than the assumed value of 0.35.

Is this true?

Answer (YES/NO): NO